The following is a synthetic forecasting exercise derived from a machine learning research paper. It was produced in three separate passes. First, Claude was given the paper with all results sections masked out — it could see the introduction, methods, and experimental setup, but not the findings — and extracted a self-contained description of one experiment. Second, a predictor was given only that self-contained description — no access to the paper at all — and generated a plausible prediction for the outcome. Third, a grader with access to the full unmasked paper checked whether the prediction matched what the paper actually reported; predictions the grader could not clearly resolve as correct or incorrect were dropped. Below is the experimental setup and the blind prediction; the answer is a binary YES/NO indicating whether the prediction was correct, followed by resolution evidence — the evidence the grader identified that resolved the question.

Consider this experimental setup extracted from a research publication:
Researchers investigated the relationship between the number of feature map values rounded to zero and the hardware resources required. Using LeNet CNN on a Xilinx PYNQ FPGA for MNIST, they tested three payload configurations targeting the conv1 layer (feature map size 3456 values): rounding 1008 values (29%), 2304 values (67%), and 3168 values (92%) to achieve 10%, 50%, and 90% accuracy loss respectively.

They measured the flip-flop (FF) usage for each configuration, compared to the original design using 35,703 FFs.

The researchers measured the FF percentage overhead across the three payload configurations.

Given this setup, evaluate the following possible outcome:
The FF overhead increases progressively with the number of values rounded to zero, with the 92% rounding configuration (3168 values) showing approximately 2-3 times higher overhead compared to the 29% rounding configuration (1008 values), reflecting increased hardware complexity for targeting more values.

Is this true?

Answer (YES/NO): NO